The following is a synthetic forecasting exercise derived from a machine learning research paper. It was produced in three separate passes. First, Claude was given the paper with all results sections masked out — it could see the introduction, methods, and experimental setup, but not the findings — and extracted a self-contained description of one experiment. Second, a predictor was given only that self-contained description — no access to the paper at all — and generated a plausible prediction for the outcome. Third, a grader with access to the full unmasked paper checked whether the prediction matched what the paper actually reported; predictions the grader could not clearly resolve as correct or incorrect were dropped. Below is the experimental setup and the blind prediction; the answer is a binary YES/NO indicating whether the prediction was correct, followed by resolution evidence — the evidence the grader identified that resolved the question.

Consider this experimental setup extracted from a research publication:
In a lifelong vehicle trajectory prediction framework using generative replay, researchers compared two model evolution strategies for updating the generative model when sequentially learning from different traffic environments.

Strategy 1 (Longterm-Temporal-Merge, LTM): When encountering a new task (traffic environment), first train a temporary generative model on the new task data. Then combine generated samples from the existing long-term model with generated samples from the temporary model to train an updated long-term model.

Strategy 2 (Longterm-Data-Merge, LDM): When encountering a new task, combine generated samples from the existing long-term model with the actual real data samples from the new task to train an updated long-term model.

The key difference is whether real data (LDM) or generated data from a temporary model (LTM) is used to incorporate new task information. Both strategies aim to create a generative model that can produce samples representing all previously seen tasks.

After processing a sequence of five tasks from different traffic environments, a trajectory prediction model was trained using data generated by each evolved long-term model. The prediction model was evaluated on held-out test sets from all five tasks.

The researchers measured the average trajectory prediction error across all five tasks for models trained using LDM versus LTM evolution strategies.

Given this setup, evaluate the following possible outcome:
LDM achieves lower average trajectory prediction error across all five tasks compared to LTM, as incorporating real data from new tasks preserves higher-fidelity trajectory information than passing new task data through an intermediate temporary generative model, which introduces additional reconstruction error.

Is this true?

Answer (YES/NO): NO